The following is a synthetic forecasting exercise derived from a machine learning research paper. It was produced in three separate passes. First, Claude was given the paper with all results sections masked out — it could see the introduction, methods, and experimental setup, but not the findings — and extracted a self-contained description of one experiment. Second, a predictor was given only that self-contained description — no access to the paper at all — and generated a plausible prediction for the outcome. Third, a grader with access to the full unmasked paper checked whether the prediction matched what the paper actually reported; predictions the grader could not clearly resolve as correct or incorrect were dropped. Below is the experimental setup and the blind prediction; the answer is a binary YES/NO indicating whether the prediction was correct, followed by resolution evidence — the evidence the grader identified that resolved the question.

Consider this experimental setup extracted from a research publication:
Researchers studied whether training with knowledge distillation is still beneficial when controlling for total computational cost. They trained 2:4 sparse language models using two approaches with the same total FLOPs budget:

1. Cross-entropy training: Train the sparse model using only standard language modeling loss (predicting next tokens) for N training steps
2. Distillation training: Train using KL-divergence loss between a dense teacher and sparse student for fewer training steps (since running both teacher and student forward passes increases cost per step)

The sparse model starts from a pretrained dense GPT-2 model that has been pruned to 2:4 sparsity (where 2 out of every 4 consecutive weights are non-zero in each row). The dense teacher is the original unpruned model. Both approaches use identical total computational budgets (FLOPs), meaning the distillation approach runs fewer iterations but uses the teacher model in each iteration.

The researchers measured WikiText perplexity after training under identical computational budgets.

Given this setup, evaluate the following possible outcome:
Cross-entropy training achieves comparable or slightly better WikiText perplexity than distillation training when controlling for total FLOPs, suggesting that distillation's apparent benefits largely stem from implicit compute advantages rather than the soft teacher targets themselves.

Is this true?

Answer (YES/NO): NO